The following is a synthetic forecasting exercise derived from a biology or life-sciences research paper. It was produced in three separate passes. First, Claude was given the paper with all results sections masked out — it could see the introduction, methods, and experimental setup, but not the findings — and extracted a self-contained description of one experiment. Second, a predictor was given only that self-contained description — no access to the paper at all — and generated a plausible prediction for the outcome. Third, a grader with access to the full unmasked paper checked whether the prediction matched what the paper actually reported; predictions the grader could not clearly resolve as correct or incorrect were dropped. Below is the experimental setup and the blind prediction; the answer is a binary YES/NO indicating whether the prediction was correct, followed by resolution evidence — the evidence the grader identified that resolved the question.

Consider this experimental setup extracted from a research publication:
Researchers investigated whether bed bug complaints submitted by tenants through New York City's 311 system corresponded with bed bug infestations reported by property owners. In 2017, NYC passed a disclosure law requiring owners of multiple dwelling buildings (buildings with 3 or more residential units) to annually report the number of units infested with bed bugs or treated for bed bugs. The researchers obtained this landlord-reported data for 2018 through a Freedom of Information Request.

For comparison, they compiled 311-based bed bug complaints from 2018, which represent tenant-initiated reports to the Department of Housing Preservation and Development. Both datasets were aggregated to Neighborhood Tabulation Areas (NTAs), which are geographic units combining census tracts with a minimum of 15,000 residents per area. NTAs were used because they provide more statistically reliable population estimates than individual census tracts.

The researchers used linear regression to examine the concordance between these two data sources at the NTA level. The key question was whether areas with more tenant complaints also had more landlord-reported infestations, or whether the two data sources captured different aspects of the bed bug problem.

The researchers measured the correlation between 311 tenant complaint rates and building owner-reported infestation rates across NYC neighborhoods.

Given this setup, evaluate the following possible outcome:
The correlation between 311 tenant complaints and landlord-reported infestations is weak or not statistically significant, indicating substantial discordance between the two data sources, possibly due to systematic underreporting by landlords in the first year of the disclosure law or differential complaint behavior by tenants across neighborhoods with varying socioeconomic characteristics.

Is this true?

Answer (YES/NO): NO